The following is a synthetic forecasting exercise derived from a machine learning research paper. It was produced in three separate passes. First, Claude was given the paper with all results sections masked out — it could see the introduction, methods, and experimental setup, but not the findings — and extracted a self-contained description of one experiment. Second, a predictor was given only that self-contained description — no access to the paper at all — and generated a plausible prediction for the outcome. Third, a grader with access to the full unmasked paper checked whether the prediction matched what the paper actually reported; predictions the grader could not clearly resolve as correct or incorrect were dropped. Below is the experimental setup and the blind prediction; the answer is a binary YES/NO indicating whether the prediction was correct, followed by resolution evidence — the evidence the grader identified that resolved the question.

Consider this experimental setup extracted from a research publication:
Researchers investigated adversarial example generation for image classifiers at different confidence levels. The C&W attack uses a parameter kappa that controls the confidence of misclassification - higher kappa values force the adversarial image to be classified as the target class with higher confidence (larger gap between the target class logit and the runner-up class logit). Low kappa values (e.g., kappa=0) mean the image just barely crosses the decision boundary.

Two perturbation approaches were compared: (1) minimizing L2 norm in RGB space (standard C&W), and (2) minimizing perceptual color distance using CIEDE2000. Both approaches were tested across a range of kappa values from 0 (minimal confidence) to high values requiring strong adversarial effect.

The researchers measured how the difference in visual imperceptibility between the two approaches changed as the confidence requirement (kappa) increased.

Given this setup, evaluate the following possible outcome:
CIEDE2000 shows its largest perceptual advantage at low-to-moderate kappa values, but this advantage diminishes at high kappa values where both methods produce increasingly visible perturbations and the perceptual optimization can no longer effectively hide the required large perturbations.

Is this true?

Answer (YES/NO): NO